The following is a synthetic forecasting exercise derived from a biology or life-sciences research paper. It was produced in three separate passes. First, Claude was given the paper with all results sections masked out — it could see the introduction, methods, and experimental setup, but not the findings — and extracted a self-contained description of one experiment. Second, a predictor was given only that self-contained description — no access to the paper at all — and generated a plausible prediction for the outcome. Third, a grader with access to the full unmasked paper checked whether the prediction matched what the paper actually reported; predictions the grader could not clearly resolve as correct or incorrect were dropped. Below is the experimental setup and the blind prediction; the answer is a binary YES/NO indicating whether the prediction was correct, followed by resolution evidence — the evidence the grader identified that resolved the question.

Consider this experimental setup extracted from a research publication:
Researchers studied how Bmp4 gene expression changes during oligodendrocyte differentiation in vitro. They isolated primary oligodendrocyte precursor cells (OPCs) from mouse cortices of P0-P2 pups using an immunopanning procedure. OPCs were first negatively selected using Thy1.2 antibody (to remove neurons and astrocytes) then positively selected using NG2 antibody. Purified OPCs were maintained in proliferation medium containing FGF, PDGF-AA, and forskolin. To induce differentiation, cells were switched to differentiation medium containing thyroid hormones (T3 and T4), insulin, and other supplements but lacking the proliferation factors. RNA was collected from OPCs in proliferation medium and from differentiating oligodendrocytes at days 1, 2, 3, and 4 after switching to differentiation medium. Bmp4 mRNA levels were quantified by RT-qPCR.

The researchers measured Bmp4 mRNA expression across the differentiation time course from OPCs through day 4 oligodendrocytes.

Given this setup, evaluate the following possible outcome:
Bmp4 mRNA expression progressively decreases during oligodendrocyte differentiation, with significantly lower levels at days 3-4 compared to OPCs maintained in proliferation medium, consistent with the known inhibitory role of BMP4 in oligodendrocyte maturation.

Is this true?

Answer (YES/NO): NO